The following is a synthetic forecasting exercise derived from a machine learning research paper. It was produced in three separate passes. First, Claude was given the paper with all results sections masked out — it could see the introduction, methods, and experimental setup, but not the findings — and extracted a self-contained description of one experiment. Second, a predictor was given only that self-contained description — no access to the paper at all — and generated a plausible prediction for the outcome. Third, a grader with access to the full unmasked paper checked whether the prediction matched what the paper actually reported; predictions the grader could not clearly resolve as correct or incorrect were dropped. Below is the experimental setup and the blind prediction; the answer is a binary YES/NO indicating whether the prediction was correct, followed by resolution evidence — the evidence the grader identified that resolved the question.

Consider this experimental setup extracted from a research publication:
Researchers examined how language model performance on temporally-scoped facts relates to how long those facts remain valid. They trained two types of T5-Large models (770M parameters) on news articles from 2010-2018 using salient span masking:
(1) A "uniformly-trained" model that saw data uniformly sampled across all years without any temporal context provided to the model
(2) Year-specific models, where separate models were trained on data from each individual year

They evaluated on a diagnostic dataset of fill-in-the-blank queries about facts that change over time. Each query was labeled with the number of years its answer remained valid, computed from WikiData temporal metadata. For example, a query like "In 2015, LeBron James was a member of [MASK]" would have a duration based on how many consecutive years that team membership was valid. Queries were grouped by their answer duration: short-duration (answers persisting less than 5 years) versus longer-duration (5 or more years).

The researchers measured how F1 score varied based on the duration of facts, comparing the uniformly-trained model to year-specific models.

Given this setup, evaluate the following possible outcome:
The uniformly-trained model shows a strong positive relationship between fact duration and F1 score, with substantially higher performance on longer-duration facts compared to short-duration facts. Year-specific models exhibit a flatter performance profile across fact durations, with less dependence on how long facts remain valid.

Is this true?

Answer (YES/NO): NO